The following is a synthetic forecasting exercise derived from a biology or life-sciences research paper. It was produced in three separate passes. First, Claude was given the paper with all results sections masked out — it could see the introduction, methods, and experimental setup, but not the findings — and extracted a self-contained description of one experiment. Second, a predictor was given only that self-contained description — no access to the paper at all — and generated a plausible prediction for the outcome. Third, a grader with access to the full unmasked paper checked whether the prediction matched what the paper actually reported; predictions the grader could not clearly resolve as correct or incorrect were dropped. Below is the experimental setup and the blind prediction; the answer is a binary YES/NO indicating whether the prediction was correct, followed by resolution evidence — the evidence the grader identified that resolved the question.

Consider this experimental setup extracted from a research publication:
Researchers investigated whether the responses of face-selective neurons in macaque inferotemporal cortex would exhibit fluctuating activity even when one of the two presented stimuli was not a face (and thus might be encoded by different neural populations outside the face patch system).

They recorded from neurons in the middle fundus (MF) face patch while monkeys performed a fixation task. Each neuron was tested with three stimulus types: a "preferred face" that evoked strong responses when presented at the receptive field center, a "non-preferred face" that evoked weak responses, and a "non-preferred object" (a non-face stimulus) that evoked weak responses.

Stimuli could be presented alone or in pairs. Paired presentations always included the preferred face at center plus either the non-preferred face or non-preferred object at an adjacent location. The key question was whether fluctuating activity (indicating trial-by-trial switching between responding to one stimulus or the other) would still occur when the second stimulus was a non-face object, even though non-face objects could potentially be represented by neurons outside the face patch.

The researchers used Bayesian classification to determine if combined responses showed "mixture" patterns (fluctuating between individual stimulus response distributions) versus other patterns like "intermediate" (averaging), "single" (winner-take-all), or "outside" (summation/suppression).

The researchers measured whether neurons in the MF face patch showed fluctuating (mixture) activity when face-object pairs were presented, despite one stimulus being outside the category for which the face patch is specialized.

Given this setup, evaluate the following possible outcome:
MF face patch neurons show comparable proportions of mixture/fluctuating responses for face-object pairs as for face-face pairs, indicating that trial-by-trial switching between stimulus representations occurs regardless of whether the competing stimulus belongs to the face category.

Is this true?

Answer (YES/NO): NO